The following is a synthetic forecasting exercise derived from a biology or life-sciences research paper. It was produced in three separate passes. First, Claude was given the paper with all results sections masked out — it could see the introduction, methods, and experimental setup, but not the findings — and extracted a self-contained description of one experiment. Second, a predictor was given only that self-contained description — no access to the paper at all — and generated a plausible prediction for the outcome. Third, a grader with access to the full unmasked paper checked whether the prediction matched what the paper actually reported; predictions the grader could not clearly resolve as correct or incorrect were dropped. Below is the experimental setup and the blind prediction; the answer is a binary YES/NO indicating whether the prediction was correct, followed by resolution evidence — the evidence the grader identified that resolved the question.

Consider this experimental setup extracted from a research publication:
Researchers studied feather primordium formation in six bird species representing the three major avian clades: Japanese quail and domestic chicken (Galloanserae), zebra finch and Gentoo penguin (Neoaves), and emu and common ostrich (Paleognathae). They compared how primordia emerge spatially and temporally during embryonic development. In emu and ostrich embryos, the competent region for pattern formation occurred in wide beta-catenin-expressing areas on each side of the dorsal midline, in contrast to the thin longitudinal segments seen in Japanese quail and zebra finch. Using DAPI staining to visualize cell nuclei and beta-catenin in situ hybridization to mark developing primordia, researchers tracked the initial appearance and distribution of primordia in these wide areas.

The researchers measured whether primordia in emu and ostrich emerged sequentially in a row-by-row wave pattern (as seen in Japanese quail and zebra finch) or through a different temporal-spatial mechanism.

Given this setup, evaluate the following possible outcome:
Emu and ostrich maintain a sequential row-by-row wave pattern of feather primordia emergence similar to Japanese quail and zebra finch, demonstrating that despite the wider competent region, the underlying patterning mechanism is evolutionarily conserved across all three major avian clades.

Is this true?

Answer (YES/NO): NO